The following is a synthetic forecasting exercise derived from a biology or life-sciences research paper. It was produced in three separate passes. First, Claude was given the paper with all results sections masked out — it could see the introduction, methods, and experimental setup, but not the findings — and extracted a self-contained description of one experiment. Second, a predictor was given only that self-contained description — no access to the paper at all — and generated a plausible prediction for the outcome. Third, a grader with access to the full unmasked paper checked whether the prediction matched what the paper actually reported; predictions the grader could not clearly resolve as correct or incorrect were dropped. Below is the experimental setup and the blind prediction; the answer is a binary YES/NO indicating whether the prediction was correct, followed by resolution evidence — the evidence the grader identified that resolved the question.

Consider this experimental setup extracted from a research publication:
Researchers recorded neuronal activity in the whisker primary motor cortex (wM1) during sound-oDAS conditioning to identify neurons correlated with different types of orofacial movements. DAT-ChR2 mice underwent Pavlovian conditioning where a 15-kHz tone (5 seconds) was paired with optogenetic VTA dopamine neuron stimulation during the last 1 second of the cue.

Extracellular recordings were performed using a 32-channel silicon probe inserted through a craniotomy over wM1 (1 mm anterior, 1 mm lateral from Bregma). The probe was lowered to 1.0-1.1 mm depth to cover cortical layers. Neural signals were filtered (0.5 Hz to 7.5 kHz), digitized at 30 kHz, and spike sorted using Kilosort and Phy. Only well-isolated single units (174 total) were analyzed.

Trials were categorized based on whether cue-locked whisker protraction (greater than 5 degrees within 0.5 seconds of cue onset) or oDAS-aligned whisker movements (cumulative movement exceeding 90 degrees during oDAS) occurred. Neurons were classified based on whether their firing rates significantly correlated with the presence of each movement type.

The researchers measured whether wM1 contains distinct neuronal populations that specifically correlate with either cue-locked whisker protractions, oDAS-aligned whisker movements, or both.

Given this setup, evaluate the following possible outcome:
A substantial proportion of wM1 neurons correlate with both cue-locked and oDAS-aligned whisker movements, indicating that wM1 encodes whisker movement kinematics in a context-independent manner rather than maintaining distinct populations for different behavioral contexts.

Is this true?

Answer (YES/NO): NO